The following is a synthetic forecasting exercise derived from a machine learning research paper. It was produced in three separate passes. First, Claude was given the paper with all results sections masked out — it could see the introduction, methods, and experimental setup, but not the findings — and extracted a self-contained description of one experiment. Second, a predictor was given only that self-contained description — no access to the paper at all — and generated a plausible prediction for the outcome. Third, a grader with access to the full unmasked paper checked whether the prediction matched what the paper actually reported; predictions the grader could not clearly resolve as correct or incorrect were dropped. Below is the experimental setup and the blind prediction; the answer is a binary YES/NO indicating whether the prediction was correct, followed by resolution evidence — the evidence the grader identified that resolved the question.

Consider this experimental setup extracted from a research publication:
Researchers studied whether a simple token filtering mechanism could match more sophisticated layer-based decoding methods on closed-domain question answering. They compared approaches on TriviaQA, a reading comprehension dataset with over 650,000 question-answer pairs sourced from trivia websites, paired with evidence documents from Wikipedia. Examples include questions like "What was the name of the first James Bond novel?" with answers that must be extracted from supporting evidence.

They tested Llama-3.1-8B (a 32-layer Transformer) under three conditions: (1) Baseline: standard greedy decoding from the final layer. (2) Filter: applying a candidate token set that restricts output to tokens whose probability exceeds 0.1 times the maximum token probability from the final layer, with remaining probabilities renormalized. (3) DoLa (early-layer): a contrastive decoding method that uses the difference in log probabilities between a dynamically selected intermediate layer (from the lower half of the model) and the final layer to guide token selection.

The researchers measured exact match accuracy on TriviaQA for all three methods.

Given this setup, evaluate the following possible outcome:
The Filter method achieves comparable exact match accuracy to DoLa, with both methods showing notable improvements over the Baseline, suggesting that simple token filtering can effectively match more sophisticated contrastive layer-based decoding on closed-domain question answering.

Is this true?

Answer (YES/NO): YES